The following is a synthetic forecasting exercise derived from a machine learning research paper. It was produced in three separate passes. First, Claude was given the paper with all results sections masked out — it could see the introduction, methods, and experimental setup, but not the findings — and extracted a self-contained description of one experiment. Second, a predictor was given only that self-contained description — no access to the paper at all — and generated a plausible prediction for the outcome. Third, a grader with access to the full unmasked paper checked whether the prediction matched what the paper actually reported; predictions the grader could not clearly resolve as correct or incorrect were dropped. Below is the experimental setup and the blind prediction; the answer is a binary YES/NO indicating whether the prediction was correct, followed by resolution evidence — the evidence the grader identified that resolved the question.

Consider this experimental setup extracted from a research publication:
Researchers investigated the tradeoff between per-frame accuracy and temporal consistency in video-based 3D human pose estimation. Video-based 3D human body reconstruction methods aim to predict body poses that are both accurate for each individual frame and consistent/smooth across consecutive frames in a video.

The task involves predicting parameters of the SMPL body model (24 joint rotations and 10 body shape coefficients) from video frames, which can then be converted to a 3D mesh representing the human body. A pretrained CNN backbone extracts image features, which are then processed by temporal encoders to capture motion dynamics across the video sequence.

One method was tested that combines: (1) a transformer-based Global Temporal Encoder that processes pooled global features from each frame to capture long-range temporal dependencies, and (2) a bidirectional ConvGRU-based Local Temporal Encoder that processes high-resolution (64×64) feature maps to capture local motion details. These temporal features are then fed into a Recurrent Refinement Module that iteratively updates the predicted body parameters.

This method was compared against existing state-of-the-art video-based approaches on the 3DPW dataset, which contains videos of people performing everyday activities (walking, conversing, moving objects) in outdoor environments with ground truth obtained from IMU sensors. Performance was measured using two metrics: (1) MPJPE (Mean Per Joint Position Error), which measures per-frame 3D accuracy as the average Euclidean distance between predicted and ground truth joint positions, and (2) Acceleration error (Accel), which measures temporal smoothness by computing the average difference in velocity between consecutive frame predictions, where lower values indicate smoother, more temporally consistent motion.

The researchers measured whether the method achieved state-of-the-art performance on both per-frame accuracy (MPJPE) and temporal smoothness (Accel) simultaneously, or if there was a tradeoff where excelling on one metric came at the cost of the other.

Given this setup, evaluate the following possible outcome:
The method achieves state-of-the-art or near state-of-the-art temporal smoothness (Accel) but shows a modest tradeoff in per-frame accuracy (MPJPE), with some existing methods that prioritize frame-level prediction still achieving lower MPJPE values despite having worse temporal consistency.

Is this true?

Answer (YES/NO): NO